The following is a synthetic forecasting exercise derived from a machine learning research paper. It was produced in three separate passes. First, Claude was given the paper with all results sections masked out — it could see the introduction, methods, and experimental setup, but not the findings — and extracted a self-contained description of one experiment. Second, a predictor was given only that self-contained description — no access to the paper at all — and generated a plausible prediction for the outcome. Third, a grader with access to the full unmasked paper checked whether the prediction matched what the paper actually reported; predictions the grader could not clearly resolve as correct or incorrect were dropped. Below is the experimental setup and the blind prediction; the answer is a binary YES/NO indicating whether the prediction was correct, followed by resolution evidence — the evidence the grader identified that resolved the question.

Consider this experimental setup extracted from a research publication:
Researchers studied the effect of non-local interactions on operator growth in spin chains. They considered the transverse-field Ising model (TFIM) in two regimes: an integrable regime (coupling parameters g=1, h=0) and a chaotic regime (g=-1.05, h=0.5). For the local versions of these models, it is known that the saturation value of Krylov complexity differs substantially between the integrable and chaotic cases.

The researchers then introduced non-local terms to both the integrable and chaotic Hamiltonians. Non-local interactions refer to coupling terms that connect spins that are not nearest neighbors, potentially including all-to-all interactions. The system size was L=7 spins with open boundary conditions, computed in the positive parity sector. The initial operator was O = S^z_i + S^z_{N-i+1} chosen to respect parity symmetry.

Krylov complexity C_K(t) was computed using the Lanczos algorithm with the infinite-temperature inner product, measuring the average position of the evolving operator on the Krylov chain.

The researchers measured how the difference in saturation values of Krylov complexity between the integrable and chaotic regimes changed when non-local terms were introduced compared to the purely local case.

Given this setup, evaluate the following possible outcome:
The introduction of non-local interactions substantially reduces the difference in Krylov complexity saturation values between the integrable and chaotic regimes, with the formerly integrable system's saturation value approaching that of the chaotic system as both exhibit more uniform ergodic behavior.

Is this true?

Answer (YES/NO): YES